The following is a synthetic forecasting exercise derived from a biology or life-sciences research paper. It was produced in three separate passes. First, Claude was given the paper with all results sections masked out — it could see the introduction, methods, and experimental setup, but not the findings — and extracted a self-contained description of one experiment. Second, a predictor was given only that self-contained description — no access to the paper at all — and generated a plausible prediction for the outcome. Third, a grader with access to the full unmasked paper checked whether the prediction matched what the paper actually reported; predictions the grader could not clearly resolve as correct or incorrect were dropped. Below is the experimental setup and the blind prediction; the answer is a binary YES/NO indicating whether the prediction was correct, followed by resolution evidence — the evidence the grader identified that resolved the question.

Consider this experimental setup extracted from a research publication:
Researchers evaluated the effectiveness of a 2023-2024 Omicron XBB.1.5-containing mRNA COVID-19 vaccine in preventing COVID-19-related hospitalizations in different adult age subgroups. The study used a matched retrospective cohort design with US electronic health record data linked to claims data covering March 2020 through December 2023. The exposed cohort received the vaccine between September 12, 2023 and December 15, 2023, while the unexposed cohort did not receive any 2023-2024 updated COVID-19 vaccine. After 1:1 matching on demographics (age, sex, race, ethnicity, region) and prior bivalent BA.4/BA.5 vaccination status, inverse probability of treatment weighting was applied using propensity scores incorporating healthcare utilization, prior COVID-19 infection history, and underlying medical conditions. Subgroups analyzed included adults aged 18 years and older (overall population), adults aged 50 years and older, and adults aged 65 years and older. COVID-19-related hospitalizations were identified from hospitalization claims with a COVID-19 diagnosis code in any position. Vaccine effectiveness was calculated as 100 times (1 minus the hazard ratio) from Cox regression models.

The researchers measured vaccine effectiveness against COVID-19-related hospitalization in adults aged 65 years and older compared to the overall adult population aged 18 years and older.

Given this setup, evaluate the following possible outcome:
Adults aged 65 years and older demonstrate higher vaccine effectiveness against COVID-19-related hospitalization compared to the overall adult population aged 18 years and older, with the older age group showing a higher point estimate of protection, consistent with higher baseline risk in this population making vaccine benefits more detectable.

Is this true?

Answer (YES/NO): NO